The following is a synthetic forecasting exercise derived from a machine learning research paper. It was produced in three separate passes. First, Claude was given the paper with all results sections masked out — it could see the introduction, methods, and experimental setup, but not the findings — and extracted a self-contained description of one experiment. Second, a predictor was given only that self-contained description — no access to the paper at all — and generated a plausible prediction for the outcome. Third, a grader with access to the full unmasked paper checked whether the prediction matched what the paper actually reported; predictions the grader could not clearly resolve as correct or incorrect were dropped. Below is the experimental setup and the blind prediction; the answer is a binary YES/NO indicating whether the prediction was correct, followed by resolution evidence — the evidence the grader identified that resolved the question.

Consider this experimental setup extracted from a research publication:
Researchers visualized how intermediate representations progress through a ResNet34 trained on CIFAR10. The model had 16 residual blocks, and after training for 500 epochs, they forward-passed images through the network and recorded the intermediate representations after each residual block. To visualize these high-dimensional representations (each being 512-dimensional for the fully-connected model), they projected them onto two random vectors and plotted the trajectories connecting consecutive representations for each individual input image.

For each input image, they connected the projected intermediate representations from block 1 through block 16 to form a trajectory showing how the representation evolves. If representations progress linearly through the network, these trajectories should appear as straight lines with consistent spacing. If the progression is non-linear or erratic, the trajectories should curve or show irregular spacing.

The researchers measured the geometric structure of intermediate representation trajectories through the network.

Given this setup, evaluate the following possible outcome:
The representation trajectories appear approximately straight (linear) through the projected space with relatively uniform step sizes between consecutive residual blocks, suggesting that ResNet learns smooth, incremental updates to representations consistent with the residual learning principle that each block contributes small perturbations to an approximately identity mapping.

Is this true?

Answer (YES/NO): YES